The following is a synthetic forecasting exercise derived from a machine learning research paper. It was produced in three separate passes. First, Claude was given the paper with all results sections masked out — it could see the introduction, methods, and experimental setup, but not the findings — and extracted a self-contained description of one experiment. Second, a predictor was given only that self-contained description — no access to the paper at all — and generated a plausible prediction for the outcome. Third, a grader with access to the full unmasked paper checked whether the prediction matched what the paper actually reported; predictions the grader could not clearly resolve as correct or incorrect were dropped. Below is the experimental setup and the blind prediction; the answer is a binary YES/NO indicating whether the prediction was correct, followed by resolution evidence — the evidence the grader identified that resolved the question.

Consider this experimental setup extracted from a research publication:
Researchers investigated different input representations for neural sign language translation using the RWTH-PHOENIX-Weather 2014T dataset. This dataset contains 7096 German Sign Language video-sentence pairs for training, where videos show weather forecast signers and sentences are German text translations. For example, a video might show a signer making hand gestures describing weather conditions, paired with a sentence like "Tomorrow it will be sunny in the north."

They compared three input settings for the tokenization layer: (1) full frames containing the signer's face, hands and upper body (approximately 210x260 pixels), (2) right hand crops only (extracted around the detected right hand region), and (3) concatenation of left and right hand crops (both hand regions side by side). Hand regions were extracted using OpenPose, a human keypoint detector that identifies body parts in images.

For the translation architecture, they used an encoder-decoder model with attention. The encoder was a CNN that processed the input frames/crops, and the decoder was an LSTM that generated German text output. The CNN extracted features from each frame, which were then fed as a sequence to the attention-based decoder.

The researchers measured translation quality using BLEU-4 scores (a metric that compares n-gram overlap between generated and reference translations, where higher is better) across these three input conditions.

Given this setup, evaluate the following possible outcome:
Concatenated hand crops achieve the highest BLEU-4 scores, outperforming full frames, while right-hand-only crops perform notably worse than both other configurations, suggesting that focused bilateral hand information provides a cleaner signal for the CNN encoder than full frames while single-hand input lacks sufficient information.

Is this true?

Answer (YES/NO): NO